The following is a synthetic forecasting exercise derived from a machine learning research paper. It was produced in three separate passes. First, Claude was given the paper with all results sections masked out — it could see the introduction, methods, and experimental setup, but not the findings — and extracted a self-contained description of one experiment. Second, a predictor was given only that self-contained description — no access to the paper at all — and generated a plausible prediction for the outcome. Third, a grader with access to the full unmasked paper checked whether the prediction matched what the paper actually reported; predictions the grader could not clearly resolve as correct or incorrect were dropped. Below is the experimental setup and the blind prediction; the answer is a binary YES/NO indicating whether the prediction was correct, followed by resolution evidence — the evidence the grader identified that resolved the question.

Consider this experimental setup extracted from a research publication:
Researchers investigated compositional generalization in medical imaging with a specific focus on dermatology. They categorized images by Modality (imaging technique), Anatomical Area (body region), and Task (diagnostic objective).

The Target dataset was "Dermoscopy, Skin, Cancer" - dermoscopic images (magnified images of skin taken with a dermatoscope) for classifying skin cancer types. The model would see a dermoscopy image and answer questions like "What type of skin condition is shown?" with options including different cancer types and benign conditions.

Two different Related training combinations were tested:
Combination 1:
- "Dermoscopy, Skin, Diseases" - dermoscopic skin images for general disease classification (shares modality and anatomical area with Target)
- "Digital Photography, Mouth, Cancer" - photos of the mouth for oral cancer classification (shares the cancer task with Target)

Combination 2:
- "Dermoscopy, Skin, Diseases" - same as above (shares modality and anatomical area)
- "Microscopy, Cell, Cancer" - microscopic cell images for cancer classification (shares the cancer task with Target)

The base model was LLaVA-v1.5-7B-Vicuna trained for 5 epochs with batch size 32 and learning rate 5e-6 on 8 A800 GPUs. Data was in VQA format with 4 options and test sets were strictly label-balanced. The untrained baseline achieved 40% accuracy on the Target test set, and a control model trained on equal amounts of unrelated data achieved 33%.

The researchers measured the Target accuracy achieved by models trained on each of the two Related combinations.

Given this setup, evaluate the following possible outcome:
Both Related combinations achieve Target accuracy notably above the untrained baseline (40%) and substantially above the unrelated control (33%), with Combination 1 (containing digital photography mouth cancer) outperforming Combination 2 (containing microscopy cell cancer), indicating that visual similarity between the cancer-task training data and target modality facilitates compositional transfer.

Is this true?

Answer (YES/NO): NO